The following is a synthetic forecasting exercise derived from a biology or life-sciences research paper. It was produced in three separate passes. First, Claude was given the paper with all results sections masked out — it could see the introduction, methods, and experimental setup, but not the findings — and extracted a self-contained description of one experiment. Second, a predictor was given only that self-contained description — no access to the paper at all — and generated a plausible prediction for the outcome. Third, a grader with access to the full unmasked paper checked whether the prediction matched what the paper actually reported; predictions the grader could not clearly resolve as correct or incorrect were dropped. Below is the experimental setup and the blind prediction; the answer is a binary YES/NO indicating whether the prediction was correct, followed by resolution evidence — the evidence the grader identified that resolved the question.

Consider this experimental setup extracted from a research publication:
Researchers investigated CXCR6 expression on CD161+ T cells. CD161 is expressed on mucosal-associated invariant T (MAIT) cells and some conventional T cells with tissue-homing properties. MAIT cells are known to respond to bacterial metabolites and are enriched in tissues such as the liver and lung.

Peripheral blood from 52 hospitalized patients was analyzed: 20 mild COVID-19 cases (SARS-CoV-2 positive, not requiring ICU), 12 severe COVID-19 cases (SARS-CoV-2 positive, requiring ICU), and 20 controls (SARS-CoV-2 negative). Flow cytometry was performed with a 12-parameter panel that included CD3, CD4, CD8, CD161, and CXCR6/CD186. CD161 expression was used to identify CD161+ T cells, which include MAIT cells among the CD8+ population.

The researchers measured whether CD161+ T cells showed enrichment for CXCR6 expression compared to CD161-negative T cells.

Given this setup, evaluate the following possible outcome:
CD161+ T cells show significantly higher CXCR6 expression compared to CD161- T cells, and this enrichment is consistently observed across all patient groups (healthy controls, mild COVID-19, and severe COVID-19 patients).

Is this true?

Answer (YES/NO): NO